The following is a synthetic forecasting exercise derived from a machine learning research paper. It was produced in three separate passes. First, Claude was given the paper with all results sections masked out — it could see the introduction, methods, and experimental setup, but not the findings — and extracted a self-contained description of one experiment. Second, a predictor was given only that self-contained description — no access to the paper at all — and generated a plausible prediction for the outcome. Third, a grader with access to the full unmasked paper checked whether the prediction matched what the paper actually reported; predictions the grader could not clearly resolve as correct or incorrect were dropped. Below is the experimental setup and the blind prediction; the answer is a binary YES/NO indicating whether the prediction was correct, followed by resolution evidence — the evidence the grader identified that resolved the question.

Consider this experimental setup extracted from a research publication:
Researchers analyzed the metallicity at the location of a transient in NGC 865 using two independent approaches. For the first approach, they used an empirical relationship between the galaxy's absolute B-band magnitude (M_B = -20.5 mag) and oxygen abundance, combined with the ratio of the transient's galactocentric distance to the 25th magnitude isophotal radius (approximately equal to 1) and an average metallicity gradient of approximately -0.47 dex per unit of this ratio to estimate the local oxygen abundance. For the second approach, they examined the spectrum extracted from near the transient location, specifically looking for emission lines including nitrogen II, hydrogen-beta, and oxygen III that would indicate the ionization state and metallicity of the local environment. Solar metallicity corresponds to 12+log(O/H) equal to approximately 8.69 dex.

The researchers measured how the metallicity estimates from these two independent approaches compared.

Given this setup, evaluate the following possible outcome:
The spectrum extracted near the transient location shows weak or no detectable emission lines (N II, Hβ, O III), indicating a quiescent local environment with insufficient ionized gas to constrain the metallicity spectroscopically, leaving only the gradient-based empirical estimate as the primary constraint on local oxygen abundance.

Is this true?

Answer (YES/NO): NO